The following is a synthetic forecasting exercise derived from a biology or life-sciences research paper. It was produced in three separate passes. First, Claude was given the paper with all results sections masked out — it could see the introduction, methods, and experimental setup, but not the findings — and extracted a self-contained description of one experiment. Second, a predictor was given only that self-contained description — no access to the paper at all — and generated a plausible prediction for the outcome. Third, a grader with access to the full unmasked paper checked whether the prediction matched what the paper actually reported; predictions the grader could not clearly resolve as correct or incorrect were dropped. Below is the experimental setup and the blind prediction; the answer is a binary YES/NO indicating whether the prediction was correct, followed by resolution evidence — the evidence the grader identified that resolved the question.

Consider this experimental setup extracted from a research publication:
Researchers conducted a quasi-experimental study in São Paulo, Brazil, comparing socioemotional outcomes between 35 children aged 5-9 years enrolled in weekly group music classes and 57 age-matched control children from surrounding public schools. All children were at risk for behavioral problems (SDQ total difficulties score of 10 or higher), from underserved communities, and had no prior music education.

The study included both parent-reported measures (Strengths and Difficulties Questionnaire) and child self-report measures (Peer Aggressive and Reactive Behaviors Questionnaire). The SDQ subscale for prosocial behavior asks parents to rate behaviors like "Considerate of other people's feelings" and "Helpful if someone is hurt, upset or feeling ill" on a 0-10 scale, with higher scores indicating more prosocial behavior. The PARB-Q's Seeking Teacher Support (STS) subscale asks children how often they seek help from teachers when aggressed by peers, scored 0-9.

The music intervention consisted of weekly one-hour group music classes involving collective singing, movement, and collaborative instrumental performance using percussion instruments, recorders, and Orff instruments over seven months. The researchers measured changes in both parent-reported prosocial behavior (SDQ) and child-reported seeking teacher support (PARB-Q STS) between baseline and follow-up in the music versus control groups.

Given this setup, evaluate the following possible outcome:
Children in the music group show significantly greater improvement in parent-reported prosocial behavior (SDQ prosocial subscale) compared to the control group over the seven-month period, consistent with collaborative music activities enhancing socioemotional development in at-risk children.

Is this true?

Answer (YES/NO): NO